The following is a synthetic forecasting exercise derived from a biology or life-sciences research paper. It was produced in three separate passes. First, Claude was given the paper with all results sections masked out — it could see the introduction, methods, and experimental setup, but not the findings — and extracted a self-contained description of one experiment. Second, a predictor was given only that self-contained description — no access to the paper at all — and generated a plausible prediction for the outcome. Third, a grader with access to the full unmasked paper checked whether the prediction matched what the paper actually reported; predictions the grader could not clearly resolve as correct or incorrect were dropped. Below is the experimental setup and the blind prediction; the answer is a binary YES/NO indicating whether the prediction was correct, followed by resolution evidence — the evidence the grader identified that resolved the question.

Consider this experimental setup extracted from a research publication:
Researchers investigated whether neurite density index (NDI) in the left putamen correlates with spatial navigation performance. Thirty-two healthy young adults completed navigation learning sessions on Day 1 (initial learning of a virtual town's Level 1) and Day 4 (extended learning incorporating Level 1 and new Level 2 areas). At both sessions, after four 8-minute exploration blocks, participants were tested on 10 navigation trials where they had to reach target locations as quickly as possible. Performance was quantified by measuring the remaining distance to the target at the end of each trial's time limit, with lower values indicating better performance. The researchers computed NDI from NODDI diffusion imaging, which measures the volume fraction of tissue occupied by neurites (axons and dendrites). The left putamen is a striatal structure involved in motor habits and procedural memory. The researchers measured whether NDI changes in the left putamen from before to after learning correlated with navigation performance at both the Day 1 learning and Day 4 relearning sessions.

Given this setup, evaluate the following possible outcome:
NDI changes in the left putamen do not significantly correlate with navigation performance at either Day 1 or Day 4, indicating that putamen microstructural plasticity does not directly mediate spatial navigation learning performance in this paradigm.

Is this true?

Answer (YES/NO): NO